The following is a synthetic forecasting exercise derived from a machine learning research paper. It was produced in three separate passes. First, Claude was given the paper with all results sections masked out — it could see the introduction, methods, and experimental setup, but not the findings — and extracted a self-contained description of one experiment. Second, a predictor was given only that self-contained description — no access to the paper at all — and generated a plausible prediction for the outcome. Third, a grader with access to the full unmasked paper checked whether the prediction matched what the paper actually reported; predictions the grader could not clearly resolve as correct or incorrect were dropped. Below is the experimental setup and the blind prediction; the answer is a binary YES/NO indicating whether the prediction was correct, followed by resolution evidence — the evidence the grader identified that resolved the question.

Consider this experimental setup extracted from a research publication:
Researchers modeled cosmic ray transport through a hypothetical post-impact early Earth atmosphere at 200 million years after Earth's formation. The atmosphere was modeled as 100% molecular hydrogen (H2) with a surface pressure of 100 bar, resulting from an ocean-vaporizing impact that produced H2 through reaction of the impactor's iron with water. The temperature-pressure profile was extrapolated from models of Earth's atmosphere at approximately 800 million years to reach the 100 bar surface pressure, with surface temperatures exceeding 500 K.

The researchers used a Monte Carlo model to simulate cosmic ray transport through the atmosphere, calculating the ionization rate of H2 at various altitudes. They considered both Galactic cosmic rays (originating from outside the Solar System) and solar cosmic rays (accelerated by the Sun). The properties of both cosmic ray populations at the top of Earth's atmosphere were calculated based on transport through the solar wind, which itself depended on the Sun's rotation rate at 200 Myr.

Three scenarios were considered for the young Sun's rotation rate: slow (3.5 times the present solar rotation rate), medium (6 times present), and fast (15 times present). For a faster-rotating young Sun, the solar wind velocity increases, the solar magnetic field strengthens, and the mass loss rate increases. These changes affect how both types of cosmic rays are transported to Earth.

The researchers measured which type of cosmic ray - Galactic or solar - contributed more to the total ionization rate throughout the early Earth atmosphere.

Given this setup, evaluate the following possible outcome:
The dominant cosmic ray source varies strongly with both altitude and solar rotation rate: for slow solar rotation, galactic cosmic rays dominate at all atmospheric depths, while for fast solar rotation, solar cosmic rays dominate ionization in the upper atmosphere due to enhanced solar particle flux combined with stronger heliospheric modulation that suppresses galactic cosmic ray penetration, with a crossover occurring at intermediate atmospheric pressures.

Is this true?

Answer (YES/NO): NO